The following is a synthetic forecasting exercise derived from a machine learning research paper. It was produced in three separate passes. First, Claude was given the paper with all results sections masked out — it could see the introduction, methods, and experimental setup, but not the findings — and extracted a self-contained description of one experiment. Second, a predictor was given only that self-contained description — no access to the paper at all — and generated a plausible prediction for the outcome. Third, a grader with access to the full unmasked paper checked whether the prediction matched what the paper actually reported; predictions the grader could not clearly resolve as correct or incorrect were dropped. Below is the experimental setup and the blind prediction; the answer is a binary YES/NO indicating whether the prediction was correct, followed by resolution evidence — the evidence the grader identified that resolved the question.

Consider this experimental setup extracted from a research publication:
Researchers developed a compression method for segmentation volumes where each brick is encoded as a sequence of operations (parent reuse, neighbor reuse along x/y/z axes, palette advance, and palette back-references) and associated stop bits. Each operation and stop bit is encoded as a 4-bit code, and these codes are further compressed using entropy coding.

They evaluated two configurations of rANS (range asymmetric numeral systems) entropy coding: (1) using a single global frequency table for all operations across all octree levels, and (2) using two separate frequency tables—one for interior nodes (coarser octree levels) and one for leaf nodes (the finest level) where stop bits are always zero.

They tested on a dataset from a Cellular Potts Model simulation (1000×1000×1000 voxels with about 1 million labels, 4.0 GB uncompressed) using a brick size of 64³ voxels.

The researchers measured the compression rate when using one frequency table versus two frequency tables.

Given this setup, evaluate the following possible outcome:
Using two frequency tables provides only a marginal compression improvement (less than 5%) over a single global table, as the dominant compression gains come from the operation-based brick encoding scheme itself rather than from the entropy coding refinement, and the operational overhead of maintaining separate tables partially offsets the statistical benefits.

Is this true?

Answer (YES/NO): NO